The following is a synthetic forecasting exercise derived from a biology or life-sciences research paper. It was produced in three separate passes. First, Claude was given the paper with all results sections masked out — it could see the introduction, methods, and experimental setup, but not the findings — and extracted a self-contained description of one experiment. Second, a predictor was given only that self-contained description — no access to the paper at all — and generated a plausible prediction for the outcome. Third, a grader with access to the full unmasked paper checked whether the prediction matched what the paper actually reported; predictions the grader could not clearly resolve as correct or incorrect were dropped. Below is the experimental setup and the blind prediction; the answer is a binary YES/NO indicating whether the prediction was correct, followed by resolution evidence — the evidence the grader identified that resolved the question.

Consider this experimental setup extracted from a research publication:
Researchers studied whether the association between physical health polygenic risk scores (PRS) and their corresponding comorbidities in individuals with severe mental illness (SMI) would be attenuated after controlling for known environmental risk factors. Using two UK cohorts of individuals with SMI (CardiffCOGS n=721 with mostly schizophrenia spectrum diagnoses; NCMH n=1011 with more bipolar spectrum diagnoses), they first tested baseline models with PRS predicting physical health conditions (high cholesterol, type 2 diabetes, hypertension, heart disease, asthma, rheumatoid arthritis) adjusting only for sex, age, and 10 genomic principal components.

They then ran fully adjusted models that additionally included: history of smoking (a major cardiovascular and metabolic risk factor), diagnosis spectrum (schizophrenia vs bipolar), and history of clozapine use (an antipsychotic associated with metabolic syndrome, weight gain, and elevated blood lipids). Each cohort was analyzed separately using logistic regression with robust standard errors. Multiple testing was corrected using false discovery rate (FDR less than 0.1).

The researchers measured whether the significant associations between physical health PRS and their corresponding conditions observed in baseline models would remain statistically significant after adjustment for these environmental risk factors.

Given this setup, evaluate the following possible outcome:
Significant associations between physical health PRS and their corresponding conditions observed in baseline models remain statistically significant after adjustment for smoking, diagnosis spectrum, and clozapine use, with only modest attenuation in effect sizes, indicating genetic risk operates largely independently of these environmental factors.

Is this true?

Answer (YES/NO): YES